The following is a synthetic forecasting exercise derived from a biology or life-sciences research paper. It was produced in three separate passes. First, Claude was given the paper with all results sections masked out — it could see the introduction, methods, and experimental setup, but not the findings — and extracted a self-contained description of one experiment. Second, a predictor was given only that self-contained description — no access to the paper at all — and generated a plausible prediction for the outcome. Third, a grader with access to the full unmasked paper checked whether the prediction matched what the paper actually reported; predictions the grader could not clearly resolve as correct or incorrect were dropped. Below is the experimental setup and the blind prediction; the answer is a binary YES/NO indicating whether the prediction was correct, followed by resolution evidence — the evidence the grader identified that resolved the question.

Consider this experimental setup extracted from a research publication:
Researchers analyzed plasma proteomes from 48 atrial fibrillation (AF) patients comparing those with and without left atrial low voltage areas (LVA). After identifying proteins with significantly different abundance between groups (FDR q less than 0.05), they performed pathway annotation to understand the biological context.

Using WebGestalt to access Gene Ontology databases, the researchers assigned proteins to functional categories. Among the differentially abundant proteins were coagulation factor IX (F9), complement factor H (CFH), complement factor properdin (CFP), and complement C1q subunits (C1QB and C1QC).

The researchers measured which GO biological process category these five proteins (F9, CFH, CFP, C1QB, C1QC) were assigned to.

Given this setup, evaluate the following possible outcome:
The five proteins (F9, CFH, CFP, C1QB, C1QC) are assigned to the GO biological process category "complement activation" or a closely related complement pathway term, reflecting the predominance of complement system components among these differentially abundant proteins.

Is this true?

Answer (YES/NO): NO